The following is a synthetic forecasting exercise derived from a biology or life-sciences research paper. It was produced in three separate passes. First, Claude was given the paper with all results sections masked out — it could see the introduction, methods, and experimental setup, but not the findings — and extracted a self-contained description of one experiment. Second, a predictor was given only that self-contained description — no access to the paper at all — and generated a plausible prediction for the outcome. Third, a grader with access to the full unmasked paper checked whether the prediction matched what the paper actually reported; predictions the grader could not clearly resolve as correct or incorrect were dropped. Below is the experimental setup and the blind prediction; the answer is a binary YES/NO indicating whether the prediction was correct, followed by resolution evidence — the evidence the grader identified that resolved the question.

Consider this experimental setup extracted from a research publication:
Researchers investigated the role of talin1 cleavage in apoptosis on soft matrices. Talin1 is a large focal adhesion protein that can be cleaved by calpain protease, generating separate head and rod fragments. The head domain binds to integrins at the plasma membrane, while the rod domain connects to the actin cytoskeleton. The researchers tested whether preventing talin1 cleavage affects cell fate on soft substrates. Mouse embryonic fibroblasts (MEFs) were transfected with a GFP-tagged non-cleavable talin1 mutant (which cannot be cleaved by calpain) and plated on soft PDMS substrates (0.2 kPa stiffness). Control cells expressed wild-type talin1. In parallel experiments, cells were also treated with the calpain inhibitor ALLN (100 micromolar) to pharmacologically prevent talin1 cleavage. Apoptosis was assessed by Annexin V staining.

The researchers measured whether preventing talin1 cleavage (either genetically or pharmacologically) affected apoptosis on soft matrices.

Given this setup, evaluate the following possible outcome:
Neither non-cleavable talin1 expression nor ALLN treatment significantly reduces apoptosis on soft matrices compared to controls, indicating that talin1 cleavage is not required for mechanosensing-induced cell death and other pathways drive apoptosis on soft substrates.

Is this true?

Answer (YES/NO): NO